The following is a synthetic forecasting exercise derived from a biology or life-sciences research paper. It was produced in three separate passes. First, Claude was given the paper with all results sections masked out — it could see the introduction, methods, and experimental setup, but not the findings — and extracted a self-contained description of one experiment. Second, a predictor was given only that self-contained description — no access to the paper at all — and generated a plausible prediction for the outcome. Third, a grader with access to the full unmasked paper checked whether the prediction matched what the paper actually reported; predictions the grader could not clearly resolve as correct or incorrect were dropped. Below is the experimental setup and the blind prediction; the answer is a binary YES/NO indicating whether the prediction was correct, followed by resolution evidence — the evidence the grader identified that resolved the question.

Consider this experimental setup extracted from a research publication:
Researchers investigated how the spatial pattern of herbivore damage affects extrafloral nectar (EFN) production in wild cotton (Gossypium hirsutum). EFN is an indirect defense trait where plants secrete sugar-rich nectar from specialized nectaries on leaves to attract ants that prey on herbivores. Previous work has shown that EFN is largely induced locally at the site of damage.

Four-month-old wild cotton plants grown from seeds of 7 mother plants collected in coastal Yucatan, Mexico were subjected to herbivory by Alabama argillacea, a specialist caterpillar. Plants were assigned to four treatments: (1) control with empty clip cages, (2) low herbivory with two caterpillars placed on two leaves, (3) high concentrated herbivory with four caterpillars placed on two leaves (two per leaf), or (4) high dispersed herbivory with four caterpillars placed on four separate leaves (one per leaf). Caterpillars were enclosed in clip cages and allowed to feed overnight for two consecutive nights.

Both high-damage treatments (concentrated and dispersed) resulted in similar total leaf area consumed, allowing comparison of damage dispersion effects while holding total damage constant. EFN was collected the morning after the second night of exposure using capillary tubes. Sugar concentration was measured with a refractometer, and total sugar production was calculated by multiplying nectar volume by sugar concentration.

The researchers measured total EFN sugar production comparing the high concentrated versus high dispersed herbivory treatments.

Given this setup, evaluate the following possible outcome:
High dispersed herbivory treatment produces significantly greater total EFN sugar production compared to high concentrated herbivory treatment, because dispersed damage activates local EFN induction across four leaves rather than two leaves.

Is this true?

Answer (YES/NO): YES